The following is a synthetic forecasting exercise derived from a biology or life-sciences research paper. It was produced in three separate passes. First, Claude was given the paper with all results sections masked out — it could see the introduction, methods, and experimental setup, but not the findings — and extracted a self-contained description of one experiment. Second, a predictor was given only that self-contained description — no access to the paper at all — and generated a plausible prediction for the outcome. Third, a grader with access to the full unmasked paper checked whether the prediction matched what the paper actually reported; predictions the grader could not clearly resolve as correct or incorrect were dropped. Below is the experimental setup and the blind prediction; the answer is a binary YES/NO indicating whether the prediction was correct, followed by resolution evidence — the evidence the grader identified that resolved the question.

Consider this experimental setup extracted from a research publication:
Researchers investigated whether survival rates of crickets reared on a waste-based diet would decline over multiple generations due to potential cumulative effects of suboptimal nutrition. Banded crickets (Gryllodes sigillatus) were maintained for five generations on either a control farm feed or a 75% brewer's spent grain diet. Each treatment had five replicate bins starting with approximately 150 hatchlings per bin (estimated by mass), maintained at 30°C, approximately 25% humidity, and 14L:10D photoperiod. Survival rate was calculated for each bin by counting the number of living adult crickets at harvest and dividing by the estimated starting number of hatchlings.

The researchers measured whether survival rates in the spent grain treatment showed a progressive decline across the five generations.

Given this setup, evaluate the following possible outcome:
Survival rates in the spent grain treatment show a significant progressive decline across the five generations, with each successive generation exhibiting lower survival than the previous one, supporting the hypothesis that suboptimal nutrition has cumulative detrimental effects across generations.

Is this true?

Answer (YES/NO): NO